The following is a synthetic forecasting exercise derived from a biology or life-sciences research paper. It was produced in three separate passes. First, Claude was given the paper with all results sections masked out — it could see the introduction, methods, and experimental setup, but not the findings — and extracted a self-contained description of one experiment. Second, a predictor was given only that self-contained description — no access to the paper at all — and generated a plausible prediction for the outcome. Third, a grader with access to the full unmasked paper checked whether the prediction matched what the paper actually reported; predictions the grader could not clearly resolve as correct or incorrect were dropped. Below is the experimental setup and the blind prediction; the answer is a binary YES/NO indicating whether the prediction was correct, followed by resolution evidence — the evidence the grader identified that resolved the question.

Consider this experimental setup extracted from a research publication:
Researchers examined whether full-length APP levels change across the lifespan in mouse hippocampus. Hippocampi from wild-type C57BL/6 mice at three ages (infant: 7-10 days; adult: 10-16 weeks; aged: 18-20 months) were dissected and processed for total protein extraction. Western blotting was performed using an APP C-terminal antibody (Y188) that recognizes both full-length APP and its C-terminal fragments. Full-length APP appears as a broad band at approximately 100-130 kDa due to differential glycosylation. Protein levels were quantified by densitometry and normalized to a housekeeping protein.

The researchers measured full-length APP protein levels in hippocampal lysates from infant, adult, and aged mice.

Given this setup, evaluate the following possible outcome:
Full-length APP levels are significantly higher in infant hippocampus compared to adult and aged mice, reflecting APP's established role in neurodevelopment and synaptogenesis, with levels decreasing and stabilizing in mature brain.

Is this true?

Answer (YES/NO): NO